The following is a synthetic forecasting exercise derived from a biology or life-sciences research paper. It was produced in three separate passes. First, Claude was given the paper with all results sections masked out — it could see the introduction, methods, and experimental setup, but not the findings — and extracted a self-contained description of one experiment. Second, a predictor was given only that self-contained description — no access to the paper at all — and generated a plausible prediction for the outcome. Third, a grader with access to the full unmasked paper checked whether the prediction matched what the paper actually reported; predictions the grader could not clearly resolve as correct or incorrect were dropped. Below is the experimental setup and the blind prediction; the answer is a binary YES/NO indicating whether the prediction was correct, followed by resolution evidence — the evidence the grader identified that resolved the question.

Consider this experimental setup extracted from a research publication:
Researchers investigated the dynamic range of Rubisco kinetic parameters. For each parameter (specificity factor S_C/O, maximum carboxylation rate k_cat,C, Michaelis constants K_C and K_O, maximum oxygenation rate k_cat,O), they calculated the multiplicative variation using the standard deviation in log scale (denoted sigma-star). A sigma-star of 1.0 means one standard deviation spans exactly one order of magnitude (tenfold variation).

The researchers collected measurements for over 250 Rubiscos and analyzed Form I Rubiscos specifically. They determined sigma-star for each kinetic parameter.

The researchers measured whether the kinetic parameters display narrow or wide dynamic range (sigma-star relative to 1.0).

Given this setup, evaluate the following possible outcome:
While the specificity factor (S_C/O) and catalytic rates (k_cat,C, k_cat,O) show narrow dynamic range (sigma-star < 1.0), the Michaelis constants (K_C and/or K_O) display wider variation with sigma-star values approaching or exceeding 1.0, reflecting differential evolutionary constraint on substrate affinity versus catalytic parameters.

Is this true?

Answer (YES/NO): NO